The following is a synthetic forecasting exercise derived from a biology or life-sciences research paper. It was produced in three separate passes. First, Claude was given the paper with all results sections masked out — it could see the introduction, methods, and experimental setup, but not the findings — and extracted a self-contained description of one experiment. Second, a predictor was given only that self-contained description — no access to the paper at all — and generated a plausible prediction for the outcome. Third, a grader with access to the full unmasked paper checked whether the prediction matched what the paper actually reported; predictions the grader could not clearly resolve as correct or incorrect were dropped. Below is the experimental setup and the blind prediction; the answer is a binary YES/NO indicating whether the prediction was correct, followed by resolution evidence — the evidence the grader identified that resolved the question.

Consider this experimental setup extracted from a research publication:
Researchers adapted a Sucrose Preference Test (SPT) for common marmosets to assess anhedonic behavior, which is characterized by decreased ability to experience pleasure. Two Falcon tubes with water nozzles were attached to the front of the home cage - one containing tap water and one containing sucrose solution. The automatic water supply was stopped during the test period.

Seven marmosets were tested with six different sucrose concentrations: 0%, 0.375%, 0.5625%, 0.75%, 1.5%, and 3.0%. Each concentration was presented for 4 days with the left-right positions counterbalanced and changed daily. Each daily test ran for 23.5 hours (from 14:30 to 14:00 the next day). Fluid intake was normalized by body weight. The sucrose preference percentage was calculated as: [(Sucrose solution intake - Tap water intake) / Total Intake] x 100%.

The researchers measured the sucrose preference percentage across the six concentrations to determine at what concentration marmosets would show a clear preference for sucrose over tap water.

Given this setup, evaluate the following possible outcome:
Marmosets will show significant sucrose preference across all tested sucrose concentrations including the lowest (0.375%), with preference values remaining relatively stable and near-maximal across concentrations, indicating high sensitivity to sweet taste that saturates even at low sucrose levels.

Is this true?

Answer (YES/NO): NO